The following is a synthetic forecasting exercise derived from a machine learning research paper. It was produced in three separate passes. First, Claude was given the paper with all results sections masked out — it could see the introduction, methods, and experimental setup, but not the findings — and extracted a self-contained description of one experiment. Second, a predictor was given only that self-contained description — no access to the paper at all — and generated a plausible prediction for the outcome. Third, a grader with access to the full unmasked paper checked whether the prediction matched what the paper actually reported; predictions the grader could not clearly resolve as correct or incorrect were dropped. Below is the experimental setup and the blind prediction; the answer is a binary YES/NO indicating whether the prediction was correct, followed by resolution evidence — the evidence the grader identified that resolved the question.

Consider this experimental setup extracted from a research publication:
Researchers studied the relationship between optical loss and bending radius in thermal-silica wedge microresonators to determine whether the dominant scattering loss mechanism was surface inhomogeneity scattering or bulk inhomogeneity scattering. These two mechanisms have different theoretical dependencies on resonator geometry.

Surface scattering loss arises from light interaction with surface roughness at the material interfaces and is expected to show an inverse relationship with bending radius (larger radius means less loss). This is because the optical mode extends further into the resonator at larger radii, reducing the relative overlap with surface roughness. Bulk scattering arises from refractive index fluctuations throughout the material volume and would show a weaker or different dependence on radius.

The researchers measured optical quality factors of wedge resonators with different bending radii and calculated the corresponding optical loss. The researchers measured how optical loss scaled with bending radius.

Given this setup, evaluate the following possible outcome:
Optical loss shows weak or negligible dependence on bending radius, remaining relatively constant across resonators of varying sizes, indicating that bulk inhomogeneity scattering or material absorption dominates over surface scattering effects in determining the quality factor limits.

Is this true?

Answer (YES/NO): NO